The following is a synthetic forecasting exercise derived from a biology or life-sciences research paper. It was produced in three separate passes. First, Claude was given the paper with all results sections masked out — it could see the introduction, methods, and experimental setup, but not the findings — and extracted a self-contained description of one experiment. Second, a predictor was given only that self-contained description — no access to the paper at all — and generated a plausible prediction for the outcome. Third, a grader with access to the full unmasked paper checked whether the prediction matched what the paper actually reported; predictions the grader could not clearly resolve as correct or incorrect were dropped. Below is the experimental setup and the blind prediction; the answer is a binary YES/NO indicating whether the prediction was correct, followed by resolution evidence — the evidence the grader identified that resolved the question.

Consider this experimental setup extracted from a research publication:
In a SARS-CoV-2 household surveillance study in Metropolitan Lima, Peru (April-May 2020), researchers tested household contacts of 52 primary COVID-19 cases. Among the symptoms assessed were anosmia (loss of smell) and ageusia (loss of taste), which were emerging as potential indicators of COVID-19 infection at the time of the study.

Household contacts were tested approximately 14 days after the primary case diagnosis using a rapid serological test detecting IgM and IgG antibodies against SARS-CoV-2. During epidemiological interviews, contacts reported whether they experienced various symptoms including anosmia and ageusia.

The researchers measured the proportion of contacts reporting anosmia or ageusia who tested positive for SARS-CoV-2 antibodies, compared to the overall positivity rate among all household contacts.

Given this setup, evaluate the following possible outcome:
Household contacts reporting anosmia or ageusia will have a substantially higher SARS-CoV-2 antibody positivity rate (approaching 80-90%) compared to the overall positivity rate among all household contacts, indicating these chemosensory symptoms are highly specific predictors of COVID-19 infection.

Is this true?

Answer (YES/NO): YES